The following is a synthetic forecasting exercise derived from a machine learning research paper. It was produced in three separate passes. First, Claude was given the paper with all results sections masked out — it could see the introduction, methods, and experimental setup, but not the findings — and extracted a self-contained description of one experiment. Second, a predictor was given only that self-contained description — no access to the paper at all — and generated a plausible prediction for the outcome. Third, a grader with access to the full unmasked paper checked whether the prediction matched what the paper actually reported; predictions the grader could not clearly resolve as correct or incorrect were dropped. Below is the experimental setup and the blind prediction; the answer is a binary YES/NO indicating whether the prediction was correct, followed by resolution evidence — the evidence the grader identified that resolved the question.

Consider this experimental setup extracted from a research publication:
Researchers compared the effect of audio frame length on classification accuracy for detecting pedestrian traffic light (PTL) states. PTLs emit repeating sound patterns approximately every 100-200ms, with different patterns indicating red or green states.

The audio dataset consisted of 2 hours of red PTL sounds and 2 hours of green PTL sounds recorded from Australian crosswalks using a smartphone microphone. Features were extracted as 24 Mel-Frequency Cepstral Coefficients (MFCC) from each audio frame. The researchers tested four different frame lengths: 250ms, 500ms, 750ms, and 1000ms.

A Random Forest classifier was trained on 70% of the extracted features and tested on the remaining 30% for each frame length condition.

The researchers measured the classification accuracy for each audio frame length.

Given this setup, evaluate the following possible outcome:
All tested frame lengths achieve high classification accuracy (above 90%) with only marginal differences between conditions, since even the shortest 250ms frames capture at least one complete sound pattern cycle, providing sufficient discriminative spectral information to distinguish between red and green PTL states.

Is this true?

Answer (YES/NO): YES